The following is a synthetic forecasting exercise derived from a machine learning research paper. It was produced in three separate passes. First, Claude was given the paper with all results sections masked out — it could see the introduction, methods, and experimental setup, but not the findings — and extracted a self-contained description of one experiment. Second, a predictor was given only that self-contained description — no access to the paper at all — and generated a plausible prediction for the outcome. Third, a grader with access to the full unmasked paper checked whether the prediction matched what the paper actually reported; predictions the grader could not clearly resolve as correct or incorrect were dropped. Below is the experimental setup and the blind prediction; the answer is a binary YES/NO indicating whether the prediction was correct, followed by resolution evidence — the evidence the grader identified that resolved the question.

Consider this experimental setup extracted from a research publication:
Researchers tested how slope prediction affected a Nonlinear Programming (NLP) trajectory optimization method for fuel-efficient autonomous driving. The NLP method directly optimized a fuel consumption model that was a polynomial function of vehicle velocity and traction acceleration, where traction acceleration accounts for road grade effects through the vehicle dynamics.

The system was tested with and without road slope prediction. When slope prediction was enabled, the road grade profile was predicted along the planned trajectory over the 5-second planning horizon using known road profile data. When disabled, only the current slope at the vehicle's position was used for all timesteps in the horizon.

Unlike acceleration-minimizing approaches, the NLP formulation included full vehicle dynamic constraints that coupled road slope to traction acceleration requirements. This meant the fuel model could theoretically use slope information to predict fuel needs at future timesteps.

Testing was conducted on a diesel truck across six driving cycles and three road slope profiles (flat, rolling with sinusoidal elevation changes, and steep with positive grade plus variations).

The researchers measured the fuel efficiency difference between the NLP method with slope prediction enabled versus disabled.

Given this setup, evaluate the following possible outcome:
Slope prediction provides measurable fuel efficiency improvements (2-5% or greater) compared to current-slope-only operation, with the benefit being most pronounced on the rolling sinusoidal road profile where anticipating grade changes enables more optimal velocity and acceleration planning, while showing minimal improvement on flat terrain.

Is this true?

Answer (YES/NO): NO